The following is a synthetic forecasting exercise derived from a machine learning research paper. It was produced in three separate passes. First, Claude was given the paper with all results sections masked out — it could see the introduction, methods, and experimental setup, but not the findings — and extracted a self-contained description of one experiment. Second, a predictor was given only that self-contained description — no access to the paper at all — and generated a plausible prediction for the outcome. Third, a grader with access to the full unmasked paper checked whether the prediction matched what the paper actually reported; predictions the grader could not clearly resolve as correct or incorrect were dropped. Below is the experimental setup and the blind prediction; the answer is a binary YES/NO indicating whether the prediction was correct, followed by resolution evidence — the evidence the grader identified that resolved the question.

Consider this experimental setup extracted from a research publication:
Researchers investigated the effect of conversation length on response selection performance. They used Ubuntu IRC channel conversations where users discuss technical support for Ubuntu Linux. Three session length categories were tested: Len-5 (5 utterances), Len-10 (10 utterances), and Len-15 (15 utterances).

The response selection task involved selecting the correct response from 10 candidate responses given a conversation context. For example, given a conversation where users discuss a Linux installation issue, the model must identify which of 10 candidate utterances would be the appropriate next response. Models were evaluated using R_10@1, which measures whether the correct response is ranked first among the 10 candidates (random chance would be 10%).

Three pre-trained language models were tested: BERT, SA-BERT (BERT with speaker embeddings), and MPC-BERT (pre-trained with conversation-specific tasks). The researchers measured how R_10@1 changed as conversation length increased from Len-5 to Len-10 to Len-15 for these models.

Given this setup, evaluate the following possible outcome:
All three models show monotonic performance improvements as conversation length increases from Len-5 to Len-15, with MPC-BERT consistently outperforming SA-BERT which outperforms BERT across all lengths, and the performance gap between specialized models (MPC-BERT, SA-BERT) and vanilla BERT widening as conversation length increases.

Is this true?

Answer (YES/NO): NO